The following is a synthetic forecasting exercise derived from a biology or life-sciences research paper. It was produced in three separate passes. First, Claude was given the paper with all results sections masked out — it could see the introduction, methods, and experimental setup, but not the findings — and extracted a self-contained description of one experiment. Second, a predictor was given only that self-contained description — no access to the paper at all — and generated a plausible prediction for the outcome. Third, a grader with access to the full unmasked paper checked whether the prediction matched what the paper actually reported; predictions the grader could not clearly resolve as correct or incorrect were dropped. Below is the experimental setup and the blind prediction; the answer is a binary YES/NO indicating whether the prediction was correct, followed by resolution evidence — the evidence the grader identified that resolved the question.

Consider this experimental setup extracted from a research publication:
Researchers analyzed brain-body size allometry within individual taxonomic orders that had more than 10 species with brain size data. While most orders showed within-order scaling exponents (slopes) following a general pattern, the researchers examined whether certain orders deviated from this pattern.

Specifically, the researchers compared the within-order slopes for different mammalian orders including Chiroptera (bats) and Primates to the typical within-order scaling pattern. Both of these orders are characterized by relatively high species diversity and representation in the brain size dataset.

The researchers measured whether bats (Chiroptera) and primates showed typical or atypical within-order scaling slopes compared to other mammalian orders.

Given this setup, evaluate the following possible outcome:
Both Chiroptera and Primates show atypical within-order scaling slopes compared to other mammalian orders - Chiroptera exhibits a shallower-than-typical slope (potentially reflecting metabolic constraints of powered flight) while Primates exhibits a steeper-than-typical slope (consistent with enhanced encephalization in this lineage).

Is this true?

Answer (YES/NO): NO